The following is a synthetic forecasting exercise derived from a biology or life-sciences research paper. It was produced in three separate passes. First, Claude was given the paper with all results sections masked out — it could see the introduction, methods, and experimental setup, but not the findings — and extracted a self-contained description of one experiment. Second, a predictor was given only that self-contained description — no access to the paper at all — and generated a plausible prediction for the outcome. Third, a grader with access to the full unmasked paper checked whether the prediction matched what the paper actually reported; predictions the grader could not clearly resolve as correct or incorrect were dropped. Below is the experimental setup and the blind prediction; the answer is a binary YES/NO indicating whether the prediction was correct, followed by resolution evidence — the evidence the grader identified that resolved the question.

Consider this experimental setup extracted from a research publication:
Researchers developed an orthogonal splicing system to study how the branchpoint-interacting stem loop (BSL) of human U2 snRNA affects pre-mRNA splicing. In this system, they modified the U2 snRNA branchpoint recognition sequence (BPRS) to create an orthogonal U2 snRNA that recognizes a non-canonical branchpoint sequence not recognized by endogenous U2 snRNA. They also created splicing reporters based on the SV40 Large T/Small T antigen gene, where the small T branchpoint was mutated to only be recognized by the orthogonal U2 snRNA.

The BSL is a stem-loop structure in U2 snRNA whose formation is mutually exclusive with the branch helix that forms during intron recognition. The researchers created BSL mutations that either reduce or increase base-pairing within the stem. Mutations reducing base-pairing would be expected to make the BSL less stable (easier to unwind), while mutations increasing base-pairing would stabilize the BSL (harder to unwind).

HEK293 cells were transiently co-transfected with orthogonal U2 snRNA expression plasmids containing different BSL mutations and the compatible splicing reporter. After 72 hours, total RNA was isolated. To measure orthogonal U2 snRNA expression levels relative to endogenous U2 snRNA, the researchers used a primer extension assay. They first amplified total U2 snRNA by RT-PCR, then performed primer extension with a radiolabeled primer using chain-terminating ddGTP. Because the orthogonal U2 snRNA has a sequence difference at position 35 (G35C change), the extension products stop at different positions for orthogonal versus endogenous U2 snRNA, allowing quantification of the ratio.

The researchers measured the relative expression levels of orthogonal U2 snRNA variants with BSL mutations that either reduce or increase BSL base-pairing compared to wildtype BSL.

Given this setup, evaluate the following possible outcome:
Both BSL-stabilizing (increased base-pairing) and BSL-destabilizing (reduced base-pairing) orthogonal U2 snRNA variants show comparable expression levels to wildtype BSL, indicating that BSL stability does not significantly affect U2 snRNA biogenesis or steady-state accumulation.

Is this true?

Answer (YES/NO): NO